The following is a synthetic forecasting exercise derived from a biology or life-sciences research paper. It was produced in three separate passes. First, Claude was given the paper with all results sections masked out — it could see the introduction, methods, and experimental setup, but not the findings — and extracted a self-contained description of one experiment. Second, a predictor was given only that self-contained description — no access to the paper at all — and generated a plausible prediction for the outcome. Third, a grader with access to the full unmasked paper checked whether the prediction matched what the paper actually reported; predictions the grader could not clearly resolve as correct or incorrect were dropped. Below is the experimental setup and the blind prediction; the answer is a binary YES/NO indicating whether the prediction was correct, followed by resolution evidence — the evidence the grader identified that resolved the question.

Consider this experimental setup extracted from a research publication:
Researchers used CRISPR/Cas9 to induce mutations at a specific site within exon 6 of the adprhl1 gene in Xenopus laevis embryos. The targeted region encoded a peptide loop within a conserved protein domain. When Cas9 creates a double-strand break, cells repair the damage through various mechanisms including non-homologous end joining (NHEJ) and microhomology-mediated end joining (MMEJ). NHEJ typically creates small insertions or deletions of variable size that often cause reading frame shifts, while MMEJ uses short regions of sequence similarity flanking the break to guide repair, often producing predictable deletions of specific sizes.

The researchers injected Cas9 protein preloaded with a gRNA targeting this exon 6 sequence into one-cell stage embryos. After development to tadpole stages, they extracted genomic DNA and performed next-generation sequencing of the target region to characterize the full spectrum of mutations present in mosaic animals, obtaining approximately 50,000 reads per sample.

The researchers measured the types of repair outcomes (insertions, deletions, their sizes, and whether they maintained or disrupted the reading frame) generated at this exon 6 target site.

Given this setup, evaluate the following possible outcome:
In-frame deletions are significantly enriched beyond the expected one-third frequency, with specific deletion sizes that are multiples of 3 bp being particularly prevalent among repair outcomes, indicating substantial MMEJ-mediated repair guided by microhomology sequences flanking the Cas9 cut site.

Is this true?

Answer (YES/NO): YES